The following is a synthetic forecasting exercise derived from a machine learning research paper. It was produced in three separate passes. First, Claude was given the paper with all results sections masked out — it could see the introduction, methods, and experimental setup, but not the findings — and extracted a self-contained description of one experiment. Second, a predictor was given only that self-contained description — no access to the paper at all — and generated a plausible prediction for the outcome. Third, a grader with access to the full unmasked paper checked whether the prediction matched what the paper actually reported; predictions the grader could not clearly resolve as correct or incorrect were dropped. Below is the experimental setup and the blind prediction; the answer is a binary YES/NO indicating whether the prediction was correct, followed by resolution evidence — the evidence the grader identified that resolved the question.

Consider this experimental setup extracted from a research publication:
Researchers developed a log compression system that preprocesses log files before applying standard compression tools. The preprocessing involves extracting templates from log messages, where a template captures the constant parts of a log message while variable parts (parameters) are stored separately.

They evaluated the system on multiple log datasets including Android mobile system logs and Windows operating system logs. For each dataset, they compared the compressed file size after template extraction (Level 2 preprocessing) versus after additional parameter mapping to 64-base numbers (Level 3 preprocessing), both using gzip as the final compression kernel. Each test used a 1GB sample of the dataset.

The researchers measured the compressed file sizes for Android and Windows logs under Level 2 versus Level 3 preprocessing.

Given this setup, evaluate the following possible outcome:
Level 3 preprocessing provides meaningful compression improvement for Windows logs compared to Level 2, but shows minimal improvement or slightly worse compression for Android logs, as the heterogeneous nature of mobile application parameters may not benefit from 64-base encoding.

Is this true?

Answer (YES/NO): NO